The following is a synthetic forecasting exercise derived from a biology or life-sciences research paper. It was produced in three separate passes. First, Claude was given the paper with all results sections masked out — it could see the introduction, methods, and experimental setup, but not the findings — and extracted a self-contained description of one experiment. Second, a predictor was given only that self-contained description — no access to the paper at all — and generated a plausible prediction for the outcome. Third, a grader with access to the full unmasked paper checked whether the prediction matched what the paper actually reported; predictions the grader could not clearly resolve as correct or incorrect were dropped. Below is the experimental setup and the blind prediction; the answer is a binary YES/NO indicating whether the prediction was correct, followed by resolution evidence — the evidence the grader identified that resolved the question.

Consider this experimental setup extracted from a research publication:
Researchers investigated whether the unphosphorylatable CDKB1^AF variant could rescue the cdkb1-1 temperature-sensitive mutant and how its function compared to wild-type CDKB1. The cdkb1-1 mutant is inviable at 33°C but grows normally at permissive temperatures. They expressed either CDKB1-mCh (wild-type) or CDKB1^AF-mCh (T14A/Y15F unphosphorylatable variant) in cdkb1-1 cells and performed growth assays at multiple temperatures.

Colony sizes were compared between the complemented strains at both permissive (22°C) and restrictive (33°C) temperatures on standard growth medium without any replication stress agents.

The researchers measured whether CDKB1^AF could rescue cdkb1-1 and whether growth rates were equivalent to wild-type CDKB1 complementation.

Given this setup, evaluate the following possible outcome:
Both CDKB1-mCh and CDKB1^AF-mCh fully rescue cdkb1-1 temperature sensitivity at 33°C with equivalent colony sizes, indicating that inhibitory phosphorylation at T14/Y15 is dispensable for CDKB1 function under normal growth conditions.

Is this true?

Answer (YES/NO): NO